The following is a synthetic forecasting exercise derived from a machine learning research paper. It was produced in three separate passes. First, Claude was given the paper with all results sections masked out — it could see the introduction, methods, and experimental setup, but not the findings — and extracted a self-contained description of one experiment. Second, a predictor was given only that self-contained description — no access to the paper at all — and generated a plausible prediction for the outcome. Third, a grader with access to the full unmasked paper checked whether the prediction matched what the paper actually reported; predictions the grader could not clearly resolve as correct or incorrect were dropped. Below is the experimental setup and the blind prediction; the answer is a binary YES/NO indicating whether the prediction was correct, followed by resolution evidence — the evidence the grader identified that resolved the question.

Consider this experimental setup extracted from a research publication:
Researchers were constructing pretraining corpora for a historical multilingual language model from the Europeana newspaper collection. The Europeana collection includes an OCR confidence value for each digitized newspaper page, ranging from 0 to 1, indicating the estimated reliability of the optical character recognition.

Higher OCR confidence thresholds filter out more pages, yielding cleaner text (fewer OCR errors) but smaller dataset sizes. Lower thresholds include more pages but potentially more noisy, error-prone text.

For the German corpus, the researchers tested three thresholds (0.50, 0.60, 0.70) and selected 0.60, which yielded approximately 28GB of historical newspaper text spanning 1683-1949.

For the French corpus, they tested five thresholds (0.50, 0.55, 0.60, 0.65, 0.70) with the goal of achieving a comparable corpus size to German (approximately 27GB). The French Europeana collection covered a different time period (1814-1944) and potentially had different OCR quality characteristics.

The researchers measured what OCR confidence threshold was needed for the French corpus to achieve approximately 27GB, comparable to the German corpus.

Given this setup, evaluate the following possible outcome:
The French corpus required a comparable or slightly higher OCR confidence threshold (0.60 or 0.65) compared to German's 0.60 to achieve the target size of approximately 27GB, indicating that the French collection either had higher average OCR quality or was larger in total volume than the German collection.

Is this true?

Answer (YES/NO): NO